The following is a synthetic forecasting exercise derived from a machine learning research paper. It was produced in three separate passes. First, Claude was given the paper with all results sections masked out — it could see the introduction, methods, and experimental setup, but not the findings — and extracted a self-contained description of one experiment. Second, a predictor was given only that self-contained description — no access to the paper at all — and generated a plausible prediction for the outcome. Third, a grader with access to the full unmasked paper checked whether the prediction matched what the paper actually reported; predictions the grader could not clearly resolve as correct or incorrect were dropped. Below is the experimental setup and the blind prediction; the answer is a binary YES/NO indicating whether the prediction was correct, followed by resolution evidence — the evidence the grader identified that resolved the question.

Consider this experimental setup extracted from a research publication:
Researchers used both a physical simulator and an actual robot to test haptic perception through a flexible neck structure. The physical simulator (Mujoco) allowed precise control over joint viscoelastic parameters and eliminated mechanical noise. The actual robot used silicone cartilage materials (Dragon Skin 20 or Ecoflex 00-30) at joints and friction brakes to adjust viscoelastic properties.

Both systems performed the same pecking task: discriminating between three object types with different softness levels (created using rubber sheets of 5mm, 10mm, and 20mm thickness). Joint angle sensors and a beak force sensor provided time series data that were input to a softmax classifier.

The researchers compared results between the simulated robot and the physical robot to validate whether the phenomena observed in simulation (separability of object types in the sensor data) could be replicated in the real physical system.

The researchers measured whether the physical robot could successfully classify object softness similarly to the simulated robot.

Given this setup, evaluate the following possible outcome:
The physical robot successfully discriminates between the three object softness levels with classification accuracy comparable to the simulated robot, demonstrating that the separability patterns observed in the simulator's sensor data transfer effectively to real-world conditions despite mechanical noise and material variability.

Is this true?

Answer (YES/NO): YES